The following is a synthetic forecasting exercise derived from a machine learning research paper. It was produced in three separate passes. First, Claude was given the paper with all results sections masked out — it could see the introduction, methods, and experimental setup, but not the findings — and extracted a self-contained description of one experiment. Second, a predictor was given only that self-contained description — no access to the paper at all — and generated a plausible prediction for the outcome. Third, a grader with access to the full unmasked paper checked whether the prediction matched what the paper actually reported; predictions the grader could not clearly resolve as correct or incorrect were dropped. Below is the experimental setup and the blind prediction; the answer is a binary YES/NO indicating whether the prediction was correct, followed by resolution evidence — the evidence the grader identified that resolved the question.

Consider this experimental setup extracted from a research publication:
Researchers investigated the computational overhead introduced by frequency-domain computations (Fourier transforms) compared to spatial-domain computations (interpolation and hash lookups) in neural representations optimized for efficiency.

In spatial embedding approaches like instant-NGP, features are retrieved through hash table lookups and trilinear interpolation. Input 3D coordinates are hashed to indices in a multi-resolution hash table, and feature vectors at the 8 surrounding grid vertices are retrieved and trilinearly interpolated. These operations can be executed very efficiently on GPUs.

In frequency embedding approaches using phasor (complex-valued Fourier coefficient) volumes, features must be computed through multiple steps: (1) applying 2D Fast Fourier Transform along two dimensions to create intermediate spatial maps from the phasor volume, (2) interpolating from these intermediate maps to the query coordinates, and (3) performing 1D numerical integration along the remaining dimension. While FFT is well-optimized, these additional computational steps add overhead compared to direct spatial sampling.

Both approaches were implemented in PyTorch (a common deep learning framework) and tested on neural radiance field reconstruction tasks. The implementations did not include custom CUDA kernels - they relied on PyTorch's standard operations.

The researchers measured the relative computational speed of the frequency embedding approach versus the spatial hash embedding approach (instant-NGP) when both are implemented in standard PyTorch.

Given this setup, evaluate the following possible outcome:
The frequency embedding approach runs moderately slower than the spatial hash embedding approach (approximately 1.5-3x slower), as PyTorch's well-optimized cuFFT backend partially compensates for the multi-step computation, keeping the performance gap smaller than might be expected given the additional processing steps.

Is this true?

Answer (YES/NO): NO